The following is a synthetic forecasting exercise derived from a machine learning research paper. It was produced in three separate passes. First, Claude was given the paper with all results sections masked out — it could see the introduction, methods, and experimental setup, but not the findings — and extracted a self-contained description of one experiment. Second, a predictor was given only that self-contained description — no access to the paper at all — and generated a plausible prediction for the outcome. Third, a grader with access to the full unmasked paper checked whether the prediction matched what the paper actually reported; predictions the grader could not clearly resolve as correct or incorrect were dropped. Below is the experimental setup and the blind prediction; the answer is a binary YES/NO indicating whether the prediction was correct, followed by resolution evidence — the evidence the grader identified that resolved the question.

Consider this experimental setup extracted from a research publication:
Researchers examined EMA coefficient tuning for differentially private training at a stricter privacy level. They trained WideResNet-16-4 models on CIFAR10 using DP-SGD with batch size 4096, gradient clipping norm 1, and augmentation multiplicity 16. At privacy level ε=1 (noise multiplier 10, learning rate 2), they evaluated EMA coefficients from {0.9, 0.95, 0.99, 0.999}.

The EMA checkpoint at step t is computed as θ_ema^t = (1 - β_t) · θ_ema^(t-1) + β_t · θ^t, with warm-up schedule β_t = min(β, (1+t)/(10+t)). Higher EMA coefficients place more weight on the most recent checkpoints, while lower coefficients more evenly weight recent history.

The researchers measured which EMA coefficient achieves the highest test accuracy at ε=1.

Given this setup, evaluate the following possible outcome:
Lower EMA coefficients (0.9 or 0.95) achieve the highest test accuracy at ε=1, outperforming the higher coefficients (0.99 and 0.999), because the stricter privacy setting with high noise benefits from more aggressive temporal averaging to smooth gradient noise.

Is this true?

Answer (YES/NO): YES